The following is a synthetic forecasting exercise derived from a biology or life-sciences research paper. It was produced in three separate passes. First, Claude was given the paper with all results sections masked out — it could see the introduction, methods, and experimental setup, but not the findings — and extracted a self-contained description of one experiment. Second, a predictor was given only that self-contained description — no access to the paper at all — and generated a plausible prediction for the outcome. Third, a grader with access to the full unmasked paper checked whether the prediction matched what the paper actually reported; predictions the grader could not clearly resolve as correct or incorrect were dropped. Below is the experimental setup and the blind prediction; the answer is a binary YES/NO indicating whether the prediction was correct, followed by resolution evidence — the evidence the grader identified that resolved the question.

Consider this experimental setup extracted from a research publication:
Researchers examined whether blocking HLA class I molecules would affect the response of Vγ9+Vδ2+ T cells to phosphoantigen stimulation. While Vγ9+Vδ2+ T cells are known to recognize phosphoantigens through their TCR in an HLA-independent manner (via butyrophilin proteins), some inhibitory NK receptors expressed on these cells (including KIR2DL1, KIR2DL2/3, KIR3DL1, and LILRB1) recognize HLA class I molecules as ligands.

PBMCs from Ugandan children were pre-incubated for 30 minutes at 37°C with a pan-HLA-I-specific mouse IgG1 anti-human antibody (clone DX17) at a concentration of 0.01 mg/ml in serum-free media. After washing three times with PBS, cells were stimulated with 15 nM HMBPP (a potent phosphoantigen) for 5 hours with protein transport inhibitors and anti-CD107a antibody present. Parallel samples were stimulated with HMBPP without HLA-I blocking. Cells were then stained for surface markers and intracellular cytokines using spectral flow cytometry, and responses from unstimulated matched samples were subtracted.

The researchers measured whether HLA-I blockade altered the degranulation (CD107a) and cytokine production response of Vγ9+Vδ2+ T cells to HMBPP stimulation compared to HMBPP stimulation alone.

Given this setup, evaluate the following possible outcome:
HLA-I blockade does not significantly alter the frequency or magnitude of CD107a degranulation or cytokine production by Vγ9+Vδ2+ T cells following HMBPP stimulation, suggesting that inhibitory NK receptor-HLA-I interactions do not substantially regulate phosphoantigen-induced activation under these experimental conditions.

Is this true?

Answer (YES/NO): NO